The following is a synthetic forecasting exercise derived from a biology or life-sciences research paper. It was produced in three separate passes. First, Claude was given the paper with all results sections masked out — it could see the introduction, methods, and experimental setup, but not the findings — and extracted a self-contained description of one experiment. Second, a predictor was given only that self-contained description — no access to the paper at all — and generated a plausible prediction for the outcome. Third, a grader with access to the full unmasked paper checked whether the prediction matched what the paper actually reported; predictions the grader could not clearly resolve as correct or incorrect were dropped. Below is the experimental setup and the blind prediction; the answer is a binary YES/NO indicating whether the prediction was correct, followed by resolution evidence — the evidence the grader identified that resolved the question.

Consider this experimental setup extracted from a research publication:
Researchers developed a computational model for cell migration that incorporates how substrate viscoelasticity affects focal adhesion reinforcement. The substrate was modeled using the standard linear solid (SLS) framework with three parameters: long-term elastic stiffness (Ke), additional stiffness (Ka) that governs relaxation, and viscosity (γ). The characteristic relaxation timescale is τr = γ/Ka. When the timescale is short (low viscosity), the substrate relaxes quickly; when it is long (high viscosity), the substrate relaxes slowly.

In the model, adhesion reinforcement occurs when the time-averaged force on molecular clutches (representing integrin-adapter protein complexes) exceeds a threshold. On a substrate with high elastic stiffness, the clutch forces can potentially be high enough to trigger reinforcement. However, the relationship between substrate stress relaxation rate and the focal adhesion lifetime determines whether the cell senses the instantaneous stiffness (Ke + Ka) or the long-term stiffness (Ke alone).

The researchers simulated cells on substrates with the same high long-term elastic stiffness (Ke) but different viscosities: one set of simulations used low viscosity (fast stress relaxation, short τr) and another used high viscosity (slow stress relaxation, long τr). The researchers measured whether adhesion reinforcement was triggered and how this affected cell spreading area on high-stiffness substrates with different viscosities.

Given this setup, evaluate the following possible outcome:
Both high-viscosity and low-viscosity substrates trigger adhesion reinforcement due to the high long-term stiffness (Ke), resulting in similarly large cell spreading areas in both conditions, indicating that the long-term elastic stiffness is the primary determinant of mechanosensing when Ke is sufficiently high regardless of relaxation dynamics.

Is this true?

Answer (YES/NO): NO